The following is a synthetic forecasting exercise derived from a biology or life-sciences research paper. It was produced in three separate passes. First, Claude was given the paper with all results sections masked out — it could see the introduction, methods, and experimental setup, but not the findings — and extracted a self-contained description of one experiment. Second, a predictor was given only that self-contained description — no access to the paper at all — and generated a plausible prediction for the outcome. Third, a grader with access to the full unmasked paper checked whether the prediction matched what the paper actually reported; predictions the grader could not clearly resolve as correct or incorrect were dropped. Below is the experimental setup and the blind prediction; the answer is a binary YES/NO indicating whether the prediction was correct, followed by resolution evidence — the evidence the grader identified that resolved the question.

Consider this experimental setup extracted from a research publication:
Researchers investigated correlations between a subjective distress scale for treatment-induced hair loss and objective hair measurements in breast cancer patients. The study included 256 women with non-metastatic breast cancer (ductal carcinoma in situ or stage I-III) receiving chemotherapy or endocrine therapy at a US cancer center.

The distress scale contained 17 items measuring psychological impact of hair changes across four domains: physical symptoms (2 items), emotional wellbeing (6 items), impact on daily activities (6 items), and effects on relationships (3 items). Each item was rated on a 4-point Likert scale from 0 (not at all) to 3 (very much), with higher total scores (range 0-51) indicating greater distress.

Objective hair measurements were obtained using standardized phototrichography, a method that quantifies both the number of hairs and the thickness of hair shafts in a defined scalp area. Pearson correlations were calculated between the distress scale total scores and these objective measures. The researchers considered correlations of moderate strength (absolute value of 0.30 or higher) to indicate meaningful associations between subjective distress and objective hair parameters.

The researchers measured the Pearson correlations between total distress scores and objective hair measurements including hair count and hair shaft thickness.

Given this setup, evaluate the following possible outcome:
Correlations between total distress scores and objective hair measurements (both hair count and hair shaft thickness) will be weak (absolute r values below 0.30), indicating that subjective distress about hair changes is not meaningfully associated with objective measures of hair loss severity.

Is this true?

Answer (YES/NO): NO